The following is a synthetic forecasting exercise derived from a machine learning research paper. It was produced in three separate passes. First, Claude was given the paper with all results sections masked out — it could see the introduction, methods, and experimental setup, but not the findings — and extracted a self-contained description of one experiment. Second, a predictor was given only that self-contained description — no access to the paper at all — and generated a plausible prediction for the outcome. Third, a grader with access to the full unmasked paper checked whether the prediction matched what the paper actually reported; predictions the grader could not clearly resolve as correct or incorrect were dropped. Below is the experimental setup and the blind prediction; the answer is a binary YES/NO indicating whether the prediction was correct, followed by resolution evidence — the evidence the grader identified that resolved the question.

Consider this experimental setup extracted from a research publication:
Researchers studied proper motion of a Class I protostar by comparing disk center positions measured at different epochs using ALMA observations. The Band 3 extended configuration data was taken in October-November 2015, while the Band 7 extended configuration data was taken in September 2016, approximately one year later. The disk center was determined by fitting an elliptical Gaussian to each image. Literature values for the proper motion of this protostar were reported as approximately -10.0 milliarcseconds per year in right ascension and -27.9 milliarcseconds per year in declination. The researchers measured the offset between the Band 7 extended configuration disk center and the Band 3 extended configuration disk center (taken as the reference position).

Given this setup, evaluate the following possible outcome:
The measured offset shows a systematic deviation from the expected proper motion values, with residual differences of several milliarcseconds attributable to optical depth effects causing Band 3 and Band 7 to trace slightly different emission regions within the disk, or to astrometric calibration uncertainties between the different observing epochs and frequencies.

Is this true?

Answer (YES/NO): NO